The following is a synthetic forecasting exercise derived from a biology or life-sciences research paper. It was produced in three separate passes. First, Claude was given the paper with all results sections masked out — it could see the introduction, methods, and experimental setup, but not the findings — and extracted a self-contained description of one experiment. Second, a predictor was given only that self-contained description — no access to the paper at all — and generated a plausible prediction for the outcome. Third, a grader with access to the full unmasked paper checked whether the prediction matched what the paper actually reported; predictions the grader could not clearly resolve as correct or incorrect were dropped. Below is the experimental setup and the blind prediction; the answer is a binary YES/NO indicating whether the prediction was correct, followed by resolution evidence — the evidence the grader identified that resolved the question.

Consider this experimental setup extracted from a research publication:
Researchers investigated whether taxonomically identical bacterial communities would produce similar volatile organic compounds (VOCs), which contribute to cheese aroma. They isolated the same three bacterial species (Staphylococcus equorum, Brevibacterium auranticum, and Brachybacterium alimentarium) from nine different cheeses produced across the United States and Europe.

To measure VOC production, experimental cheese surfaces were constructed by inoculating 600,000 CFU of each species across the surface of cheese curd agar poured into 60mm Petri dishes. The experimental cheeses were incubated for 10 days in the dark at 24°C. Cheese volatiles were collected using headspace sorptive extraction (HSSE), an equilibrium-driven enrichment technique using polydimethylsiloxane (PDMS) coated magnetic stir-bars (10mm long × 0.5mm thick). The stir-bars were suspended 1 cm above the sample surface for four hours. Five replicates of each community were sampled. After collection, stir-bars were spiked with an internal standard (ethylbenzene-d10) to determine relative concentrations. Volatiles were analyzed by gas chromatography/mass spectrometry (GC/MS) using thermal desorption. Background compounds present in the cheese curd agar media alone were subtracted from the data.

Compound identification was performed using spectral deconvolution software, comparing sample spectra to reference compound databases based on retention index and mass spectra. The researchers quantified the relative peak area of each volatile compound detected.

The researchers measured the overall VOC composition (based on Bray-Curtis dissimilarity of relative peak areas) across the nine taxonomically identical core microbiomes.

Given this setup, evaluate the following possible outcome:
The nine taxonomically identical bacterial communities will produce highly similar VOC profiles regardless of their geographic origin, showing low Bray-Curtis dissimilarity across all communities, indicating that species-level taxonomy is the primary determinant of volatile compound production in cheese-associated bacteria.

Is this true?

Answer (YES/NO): NO